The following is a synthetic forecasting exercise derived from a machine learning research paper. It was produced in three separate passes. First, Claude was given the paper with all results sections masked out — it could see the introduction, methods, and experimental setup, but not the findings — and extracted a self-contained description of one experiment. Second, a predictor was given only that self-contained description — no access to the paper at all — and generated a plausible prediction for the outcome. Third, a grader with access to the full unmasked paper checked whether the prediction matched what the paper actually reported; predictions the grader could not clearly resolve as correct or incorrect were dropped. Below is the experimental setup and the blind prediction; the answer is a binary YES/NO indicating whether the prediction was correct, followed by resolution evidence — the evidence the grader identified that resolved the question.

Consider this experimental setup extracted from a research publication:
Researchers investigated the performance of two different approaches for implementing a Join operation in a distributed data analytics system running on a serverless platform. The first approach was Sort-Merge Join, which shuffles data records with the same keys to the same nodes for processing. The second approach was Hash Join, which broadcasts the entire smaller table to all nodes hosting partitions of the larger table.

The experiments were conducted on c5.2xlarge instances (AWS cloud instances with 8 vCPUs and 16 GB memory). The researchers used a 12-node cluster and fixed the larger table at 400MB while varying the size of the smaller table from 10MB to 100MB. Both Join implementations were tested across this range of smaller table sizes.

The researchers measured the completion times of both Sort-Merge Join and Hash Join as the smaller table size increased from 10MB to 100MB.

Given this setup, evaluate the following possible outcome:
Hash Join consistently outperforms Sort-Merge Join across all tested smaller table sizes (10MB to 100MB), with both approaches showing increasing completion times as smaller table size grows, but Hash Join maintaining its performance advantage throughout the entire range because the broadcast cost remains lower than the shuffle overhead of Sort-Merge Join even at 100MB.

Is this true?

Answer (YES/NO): NO